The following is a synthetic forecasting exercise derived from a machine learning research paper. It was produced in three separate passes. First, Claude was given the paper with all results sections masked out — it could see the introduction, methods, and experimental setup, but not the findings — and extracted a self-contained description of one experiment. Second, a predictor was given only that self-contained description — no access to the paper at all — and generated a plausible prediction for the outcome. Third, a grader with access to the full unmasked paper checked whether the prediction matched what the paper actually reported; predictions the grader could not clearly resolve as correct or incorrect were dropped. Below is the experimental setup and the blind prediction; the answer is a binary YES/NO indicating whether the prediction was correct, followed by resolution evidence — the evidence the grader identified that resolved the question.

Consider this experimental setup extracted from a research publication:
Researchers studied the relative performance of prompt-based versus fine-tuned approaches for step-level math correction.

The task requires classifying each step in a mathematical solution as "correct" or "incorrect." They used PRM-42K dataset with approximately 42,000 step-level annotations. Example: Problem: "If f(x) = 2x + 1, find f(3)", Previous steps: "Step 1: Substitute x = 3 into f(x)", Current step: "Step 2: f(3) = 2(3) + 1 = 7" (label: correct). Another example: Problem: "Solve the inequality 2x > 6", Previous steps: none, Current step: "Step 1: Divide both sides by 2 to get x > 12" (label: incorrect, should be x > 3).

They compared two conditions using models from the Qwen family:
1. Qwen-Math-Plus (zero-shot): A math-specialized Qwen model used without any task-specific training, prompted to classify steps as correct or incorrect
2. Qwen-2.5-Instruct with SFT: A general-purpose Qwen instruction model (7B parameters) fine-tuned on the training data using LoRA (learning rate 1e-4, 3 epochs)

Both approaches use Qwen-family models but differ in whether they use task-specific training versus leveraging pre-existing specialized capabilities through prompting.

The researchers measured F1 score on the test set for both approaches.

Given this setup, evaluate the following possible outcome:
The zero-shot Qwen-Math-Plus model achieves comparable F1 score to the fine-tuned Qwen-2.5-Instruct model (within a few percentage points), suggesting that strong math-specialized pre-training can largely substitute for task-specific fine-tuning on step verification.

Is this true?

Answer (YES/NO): YES